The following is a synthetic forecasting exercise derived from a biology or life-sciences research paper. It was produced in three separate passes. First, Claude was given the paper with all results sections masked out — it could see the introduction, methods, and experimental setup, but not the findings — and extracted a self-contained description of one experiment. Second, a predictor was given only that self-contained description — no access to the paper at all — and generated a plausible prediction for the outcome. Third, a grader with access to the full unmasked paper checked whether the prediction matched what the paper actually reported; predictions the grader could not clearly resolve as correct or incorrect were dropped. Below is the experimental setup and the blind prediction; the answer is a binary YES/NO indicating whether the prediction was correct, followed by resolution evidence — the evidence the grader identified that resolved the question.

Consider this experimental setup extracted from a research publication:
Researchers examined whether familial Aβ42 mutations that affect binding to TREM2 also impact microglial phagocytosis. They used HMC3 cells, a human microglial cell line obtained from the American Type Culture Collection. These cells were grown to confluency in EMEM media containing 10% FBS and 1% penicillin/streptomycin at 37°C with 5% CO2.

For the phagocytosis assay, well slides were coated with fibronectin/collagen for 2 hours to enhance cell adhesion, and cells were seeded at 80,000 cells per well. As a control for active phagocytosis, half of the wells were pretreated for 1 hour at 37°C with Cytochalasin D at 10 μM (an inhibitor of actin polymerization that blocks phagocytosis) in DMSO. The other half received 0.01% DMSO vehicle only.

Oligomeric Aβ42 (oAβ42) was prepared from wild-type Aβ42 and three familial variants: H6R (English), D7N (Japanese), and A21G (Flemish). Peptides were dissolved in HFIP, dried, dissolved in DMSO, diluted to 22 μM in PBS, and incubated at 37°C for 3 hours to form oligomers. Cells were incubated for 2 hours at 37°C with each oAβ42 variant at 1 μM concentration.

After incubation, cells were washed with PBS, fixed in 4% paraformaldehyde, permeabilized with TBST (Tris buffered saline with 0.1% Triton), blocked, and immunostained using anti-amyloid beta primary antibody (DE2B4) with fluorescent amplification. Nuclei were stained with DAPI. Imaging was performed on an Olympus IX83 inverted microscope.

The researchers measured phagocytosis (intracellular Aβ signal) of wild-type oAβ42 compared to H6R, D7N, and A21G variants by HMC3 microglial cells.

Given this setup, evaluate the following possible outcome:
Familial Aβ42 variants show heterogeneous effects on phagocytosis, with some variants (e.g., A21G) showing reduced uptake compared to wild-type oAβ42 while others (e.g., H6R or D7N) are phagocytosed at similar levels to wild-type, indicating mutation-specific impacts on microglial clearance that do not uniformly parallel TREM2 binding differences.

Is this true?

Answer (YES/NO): NO